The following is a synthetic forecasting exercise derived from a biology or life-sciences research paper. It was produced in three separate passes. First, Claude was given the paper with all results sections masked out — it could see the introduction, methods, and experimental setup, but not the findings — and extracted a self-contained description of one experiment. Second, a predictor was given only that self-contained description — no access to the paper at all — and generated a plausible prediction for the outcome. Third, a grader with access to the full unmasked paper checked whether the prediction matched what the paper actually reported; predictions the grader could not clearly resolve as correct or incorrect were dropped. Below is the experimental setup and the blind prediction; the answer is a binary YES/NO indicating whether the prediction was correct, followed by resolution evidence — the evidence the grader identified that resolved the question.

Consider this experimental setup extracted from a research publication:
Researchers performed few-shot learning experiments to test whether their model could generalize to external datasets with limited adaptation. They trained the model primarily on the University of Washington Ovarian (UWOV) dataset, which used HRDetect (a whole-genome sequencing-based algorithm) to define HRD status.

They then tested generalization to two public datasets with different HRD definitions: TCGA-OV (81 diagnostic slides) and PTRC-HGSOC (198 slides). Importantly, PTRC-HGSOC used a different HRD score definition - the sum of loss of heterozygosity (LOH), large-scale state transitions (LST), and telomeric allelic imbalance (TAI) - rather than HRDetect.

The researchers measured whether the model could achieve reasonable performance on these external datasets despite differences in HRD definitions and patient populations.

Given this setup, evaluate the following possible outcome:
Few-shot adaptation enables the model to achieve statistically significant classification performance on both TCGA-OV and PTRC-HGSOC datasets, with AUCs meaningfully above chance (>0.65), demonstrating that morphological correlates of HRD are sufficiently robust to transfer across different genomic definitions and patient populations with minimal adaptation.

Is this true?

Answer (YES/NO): YES